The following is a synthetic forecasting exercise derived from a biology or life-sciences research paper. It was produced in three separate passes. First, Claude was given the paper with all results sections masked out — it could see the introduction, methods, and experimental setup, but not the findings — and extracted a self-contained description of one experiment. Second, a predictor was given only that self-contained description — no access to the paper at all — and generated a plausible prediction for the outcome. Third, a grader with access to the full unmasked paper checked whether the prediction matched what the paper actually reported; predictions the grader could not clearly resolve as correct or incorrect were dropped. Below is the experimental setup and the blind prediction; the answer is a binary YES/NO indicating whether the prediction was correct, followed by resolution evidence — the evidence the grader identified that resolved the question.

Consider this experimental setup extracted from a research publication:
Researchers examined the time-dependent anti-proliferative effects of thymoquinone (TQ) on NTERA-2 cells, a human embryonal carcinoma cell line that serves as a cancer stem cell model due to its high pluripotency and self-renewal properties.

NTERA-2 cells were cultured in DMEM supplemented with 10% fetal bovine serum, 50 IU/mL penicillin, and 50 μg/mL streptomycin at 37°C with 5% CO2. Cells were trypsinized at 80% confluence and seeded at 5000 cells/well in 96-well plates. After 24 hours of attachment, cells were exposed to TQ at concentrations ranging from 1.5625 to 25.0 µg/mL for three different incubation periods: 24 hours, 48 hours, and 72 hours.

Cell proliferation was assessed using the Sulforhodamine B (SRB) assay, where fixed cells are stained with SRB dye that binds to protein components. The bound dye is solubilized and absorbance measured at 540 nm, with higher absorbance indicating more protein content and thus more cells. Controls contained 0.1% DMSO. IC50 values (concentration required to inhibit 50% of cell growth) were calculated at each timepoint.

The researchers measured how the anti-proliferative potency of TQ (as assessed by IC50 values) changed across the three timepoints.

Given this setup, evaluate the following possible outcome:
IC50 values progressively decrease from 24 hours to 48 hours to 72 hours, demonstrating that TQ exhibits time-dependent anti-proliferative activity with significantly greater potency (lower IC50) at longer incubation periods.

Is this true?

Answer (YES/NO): YES